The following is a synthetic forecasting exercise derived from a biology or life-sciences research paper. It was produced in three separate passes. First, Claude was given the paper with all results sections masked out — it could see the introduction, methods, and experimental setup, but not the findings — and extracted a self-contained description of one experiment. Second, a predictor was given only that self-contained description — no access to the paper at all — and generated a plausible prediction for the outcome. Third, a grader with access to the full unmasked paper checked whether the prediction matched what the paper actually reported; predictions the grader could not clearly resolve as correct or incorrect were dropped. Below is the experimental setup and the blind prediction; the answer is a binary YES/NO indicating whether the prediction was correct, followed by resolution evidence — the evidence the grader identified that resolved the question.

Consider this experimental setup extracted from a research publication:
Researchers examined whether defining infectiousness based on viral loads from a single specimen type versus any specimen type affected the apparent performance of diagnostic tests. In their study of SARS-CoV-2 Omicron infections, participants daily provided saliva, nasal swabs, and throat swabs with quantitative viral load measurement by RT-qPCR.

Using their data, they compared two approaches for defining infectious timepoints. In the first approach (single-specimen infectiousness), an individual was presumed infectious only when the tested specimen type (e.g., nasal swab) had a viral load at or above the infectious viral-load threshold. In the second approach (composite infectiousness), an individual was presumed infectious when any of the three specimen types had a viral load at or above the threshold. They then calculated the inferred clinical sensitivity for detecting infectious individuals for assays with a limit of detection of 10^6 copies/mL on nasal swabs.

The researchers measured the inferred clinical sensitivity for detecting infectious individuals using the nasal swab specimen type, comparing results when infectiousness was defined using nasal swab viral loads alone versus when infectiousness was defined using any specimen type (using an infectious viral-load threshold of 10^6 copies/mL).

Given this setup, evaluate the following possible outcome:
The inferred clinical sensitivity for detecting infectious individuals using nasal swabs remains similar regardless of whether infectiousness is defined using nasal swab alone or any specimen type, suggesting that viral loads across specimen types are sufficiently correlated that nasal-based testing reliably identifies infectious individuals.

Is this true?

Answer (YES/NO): NO